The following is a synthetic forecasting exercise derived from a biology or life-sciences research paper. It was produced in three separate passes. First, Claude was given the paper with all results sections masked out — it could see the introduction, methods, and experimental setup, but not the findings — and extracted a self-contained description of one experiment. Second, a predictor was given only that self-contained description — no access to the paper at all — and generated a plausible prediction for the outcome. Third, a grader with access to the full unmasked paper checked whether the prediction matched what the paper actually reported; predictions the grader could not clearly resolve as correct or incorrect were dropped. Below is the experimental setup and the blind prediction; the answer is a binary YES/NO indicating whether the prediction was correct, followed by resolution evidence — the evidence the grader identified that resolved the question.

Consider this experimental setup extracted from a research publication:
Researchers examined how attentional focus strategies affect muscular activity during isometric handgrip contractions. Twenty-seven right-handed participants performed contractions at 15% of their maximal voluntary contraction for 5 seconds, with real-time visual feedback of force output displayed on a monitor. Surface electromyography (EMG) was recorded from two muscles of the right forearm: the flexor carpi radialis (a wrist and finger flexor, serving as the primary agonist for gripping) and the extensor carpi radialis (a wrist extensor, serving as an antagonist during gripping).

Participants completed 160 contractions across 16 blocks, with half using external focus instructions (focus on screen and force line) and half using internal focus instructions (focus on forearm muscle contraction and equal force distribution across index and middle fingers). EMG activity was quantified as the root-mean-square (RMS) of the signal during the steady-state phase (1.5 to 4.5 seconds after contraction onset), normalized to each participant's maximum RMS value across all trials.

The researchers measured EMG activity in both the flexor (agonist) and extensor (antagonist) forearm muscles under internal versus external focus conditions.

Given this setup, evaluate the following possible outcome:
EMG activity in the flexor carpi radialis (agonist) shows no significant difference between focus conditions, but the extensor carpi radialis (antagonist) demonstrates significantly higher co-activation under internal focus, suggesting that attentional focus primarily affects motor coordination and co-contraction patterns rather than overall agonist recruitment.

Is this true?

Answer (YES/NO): NO